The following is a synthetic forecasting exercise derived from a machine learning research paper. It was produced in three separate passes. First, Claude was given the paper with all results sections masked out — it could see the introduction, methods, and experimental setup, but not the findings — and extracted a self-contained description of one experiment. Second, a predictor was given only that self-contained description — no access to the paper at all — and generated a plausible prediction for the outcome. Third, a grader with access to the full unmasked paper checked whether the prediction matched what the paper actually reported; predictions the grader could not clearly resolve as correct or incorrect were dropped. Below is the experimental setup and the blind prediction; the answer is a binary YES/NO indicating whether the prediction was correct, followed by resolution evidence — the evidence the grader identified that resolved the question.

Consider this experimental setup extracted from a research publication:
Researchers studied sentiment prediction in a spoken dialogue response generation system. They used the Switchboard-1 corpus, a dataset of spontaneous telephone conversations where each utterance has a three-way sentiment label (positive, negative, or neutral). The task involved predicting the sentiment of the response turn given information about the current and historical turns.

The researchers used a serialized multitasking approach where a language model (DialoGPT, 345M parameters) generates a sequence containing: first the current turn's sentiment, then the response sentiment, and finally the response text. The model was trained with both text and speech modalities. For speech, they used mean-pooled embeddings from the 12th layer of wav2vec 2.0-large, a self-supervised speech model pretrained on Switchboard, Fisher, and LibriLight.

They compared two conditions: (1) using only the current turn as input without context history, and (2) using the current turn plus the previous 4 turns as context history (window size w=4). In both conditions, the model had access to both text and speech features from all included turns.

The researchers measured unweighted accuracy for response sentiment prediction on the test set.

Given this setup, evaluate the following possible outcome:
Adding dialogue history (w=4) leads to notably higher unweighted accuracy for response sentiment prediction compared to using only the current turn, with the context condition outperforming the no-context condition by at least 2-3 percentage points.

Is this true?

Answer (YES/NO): YES